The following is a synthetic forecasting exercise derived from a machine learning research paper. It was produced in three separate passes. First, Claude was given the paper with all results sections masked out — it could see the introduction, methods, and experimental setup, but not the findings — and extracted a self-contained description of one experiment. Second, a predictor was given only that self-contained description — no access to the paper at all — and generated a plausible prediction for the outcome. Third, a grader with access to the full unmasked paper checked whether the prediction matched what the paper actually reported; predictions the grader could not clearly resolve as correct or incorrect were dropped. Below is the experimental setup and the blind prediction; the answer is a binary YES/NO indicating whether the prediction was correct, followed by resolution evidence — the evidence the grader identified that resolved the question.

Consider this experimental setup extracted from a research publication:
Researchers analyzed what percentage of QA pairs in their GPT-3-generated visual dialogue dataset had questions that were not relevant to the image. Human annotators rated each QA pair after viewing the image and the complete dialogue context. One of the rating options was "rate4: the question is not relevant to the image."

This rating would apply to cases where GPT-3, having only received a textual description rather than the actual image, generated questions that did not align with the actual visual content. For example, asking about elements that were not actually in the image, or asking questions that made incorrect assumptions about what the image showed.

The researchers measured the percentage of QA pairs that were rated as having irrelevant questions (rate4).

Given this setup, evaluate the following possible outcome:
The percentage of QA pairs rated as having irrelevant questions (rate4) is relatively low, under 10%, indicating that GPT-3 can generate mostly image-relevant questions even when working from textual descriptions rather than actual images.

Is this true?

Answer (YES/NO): NO